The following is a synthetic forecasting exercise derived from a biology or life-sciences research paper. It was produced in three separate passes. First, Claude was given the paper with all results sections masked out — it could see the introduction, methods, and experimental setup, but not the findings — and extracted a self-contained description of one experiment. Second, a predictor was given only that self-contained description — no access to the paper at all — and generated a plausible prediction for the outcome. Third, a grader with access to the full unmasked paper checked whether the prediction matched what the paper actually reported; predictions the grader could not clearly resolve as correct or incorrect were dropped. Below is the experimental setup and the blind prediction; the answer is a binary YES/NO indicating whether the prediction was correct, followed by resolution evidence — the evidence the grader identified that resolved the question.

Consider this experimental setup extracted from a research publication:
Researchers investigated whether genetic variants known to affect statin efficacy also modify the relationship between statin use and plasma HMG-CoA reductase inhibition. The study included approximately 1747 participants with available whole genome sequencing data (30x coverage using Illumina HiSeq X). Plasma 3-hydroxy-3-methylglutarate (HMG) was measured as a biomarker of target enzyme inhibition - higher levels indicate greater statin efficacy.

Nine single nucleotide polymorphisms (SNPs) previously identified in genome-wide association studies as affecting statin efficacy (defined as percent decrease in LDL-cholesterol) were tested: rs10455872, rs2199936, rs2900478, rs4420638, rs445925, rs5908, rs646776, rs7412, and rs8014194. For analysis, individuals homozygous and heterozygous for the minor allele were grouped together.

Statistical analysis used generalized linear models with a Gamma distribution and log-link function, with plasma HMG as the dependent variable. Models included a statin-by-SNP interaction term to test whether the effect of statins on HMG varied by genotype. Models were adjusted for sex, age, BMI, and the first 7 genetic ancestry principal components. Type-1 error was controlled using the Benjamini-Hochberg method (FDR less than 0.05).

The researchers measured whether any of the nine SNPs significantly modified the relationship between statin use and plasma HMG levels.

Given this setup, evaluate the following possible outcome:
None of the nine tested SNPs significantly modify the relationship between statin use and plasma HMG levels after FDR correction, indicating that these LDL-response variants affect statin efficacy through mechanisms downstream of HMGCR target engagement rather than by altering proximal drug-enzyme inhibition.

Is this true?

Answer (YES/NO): NO